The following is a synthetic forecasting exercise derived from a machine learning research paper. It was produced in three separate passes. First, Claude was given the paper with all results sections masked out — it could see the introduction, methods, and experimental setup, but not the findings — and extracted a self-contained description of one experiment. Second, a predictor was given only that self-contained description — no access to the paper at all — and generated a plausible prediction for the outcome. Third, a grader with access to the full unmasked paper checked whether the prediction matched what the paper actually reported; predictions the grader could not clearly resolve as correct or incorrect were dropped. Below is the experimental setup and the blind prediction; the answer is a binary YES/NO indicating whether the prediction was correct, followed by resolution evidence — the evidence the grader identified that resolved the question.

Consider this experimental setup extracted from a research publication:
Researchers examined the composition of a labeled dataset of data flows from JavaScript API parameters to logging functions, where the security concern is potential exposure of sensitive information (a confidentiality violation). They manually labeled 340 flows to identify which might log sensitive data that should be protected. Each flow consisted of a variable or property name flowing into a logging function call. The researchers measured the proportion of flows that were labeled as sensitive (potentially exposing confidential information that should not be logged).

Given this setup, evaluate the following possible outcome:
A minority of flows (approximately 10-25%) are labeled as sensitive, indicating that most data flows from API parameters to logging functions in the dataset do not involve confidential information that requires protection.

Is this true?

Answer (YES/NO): NO